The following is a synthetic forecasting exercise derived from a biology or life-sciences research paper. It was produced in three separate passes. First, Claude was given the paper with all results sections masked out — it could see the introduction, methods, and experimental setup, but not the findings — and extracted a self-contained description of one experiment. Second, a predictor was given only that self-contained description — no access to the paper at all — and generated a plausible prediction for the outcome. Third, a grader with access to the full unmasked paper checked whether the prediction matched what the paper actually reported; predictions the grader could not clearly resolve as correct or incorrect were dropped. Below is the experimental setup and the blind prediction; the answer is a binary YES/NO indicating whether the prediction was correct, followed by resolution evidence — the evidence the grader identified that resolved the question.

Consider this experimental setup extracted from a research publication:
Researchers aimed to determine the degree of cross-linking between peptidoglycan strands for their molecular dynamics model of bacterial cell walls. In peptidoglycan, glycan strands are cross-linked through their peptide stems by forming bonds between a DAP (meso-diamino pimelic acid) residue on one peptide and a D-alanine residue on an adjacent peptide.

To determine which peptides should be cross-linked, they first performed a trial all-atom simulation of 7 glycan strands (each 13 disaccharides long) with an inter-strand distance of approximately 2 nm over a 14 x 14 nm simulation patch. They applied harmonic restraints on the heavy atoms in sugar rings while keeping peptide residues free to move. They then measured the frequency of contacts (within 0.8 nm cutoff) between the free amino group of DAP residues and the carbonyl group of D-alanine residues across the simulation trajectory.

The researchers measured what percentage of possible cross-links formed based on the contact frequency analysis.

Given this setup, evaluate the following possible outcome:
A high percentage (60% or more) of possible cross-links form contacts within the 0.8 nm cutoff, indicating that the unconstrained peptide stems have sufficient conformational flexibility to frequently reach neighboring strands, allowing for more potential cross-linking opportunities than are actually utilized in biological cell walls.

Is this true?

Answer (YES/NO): NO